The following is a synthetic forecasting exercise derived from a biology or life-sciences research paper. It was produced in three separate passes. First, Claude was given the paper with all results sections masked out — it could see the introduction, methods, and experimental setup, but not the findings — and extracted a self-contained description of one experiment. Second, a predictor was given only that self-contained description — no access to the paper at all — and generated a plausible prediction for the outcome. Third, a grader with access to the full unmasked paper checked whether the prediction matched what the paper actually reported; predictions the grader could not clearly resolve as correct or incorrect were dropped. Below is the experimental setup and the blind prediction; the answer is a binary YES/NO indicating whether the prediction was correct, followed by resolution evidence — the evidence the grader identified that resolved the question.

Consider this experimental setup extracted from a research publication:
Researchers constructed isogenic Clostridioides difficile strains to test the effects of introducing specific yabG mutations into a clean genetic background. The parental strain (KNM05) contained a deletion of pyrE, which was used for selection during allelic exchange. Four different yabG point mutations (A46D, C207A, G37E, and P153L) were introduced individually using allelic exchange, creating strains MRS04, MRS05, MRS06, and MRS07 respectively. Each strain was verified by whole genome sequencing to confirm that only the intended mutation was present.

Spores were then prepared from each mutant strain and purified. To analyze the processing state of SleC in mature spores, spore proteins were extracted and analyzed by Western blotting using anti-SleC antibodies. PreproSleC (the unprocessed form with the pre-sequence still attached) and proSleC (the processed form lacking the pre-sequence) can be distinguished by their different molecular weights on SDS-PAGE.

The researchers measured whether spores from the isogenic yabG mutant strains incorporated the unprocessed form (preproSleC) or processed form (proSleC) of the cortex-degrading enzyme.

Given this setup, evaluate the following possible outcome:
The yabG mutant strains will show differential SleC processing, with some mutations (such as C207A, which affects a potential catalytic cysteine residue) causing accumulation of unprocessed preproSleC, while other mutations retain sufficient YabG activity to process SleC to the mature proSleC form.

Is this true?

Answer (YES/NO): YES